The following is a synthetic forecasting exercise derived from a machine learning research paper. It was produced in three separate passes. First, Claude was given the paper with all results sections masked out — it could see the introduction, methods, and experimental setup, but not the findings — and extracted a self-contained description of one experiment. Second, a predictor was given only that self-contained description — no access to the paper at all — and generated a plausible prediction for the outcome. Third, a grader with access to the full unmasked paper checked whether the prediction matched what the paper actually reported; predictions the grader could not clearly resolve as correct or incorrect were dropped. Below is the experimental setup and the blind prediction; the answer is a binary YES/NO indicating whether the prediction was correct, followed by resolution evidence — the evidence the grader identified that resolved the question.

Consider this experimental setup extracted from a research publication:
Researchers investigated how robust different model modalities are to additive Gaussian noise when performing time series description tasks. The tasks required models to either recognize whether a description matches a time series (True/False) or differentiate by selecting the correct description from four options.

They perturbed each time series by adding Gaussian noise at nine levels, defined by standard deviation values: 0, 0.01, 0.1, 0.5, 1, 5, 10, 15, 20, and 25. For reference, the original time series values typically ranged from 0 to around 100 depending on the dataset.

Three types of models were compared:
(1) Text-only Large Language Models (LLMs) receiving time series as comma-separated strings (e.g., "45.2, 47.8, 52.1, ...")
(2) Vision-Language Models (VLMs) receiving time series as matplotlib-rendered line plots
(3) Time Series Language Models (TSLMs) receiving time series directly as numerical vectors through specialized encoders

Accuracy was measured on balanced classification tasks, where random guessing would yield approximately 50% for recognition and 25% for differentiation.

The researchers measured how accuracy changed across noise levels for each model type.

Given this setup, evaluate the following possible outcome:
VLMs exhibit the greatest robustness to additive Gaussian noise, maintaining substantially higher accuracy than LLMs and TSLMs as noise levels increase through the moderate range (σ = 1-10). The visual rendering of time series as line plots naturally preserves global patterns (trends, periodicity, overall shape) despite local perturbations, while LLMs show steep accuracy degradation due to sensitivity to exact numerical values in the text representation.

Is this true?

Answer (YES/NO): NO